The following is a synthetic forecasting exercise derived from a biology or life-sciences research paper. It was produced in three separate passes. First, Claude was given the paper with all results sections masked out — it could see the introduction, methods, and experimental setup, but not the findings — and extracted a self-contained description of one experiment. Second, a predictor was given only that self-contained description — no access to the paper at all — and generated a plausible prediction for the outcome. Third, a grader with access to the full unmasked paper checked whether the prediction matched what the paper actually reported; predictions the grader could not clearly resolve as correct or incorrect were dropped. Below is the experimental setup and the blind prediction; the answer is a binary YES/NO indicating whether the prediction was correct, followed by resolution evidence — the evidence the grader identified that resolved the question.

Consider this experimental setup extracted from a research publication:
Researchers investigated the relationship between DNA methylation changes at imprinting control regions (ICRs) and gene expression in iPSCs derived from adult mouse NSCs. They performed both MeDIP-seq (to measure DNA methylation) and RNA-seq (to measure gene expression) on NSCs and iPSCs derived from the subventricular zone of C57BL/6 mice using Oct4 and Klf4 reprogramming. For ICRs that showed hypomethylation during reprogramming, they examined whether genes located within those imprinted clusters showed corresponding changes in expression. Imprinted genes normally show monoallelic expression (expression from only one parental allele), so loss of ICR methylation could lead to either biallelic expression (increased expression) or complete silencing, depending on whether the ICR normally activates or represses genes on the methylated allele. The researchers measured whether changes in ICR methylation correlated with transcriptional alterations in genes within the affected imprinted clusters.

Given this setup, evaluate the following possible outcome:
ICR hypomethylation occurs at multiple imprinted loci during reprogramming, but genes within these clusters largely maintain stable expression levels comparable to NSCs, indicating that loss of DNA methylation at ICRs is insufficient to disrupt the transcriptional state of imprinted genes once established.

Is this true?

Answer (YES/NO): NO